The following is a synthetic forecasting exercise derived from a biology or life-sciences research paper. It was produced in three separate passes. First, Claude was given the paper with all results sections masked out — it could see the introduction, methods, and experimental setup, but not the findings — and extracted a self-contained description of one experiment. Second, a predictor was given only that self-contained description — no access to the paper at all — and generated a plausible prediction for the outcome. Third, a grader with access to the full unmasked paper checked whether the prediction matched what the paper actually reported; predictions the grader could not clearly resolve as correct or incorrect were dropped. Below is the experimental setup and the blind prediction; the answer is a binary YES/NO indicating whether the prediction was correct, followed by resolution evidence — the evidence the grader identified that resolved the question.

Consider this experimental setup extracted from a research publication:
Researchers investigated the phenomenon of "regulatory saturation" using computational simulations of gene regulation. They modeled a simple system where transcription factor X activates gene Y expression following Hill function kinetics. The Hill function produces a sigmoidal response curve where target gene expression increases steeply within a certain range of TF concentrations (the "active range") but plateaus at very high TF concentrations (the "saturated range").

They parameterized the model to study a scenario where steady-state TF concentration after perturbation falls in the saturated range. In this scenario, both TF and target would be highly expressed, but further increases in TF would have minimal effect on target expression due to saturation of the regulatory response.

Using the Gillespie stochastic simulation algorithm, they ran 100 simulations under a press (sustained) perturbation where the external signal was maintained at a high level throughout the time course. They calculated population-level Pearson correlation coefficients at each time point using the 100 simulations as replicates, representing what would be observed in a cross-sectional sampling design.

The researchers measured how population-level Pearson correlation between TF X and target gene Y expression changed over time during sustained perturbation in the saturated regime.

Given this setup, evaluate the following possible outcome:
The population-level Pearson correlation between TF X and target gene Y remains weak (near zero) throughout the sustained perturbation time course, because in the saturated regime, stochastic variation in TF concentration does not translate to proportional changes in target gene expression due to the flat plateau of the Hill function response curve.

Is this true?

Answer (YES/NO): NO